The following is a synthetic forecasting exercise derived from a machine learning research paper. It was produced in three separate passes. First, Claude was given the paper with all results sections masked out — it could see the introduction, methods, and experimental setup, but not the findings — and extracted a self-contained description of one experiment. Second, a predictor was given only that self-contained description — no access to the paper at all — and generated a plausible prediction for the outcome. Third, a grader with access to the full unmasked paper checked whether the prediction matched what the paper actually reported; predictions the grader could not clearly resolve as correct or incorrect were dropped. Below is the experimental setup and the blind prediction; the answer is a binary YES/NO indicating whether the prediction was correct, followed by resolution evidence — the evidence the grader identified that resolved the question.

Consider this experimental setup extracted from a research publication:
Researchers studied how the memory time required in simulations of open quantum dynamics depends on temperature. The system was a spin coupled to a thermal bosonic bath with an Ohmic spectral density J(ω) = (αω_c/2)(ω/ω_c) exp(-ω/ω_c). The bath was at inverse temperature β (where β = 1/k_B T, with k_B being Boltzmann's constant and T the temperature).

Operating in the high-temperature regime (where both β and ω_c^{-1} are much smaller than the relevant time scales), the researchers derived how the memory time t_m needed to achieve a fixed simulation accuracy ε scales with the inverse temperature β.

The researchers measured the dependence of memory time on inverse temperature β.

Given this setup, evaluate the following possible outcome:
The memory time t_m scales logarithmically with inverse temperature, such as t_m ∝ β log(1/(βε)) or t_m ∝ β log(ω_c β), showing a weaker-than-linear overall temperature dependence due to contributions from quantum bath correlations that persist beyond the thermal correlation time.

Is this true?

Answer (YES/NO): NO